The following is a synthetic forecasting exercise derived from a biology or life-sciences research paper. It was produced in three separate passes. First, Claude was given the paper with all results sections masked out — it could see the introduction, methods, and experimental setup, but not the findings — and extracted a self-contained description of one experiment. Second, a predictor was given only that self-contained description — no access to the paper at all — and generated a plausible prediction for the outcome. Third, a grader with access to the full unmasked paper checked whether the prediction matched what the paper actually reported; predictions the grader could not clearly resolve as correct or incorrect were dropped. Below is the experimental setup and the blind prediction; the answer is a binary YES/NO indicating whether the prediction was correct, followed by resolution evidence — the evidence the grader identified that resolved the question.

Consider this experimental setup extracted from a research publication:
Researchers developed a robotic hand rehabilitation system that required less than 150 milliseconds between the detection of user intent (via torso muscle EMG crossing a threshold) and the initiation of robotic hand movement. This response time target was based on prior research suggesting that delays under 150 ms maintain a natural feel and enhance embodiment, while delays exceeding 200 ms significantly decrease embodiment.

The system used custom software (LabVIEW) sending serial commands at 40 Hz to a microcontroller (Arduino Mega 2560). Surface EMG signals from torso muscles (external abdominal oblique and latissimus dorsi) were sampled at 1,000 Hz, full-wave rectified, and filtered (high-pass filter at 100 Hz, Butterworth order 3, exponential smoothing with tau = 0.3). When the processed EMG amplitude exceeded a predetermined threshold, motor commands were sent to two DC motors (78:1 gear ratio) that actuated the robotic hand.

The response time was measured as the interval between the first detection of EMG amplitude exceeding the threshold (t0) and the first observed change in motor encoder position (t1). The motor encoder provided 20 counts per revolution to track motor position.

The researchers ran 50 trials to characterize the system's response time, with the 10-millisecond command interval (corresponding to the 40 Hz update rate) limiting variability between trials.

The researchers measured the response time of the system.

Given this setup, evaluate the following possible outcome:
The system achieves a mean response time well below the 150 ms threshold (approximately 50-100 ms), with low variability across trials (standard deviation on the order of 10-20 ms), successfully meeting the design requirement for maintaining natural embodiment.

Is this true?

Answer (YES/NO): NO